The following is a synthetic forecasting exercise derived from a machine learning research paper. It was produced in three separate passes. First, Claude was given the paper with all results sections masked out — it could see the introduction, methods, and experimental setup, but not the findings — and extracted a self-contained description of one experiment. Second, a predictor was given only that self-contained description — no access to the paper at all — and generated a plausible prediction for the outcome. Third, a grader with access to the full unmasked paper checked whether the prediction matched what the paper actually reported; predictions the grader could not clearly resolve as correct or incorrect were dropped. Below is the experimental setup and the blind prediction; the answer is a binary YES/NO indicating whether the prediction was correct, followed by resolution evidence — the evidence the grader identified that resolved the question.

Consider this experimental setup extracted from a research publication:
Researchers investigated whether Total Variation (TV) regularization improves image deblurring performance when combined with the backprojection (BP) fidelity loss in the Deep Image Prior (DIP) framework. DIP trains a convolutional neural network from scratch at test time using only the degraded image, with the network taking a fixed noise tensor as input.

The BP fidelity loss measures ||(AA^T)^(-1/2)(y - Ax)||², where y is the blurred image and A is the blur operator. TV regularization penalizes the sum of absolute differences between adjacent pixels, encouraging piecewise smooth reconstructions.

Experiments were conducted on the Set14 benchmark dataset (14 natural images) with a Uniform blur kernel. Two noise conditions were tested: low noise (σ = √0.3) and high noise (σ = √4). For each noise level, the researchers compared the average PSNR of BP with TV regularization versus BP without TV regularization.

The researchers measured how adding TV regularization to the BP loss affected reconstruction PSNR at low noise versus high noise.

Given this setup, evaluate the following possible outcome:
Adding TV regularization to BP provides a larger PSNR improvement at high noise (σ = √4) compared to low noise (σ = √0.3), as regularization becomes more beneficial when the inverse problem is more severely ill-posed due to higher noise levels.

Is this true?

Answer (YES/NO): YES